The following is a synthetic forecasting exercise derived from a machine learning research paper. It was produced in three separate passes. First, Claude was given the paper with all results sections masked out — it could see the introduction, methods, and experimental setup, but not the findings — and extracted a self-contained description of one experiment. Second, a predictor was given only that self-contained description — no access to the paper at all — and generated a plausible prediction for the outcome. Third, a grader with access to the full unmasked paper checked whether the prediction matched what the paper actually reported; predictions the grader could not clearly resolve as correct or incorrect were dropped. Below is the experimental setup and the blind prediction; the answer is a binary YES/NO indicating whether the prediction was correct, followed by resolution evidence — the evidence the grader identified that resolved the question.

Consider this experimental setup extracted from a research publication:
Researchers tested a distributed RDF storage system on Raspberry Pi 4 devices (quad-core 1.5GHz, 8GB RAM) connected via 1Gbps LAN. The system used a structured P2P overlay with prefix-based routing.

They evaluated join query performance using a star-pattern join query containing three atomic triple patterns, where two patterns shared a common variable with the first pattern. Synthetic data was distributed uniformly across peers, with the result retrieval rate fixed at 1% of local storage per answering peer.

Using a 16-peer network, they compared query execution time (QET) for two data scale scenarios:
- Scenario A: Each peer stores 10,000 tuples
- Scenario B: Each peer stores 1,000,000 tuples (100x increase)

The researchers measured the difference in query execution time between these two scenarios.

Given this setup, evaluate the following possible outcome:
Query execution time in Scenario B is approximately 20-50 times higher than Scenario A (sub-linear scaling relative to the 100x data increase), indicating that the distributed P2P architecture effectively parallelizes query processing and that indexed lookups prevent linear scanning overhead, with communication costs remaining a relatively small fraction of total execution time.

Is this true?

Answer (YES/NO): NO